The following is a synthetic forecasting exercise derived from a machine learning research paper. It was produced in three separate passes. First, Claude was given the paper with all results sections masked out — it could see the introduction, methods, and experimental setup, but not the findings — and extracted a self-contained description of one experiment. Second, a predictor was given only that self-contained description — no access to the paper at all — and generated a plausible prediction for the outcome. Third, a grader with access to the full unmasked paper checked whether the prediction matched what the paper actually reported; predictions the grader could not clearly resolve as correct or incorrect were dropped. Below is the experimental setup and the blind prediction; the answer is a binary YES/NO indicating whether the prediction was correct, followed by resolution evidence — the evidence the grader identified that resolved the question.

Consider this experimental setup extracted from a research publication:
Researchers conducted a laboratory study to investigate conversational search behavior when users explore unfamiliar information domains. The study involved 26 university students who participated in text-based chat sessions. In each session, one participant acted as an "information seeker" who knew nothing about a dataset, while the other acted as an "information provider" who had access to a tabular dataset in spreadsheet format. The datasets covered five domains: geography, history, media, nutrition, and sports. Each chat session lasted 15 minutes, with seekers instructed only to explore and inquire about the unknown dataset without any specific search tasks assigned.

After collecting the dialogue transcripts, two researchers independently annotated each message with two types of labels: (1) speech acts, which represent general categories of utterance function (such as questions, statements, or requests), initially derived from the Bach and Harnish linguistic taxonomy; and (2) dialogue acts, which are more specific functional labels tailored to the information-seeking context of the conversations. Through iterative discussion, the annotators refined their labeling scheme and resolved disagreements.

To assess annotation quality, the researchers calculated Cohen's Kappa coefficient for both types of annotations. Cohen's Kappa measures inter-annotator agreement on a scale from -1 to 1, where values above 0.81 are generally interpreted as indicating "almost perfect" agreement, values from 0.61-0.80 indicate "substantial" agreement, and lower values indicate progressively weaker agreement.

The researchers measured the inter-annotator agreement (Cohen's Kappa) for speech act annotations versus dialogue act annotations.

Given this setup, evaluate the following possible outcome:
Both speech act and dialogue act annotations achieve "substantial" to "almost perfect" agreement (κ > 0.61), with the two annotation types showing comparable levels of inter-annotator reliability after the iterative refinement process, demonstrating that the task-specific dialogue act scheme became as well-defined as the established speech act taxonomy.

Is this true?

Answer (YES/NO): NO